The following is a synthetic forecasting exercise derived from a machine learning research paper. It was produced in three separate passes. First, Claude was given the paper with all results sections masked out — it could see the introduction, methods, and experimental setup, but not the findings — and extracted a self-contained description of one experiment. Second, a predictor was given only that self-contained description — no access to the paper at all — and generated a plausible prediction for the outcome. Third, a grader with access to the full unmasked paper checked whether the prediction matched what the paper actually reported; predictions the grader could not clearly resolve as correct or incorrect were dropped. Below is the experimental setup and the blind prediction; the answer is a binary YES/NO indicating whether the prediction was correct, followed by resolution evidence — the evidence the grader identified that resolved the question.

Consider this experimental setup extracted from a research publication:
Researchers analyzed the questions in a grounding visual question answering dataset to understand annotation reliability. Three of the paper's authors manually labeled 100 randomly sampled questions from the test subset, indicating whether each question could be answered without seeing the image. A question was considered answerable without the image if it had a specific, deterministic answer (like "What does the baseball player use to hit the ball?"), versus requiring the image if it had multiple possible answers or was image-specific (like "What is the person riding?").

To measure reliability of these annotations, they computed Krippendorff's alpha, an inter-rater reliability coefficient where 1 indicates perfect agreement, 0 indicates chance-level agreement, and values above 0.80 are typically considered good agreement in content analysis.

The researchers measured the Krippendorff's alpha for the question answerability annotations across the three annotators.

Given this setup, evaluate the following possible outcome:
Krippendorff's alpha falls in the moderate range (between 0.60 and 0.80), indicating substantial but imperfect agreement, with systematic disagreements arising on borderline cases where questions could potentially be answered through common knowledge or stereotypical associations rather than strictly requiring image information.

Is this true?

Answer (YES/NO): NO